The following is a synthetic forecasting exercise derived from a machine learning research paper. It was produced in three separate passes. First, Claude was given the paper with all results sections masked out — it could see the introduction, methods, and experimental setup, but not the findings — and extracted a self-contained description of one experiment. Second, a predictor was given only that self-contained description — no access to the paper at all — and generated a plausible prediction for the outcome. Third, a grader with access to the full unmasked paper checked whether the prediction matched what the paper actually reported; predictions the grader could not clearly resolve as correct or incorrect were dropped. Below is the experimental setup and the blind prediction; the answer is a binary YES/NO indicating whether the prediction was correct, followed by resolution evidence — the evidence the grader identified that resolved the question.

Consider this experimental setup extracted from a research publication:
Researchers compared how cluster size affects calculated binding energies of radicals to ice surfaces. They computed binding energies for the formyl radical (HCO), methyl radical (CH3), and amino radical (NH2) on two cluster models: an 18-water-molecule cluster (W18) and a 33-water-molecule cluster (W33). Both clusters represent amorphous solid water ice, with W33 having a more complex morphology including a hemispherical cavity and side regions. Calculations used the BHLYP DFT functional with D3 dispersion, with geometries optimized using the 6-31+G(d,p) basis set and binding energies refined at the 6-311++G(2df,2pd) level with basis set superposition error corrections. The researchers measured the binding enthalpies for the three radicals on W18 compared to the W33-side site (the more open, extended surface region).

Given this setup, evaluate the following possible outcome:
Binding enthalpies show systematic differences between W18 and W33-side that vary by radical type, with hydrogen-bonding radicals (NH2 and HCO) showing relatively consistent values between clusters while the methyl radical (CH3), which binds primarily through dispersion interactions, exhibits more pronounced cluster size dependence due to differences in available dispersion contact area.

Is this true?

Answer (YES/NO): NO